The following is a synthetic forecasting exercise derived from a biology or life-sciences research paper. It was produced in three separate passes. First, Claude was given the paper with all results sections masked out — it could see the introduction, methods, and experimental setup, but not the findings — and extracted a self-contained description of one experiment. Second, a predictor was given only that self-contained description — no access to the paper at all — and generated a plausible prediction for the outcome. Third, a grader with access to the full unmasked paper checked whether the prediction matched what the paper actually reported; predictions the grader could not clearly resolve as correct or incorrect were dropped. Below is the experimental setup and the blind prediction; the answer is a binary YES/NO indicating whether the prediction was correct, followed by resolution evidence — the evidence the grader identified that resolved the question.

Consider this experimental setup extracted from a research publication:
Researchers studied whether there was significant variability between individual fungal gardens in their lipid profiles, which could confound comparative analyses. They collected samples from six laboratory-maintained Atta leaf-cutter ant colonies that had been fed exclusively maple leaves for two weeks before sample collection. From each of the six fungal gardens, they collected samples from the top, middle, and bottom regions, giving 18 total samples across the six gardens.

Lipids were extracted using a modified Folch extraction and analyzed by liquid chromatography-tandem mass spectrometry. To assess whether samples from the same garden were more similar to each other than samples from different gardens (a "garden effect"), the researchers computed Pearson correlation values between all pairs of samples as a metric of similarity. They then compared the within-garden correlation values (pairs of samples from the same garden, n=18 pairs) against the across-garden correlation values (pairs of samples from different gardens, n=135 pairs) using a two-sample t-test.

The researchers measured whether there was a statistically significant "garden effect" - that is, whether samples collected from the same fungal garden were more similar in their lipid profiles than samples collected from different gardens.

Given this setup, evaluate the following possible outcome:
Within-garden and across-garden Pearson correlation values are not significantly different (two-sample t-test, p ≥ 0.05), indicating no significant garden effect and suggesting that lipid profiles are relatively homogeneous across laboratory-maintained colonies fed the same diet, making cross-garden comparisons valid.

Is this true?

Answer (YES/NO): YES